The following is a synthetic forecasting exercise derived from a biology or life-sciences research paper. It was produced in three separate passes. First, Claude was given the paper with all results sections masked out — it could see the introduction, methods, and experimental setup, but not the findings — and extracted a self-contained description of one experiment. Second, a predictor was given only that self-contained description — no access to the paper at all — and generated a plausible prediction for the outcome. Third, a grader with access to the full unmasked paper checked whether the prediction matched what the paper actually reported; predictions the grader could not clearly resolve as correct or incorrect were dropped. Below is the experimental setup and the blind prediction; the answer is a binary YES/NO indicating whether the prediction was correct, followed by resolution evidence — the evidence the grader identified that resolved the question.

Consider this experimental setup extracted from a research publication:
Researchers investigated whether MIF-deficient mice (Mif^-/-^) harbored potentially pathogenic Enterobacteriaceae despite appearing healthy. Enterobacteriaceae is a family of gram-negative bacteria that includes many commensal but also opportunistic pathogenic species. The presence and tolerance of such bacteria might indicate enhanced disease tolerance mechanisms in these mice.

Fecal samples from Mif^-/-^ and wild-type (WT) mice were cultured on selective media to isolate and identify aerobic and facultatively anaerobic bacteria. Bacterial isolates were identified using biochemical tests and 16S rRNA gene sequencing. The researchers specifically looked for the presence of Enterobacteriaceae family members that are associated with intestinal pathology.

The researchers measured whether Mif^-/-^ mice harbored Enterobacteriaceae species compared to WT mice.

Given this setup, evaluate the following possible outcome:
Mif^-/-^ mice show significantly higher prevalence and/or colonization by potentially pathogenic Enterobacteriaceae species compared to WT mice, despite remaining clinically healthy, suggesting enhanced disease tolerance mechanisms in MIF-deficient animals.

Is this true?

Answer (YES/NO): YES